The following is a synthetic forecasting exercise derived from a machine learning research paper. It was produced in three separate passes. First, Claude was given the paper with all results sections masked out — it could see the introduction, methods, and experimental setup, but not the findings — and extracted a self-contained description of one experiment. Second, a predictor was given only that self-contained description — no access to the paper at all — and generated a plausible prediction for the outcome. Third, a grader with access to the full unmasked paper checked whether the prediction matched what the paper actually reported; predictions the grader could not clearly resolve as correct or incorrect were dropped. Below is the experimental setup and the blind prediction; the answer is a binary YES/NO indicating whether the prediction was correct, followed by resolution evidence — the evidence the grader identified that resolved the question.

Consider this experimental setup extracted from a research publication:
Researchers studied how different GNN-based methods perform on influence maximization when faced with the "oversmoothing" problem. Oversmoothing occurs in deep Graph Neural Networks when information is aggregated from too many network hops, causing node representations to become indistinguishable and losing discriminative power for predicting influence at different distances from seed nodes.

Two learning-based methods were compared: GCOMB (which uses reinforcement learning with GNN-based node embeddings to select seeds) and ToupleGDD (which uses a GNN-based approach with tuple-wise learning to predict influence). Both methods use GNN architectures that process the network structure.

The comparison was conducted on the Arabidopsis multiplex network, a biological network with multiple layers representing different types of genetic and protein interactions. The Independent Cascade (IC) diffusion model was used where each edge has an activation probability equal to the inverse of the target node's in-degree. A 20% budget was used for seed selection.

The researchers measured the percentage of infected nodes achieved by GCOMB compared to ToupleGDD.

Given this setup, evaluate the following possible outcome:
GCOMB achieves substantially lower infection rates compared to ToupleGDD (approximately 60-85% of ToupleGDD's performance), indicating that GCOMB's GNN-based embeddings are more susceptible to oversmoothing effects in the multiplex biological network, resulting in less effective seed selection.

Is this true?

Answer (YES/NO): NO